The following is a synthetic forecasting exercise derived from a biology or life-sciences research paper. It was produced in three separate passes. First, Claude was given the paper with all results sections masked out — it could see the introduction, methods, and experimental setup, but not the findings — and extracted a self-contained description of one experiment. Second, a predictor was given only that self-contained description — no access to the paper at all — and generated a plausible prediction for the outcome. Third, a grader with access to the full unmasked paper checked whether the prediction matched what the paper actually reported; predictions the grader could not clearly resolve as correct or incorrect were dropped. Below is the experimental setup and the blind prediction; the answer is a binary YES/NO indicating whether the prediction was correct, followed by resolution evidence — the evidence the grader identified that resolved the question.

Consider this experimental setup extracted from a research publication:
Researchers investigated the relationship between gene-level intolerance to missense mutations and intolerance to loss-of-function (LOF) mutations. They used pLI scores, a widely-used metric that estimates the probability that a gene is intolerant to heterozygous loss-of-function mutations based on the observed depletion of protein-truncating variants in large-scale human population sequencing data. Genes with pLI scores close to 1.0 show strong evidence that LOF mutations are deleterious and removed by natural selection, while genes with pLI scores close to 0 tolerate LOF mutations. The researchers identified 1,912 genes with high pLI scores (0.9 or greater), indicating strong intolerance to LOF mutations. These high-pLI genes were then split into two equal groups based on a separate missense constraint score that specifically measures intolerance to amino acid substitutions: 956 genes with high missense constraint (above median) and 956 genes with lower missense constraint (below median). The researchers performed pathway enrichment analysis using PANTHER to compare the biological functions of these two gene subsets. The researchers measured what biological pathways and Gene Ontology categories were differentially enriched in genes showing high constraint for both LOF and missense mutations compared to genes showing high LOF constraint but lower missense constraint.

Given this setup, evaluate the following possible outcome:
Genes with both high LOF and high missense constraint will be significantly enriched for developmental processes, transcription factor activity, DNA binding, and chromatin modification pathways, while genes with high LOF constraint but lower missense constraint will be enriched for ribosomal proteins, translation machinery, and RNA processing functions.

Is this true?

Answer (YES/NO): NO